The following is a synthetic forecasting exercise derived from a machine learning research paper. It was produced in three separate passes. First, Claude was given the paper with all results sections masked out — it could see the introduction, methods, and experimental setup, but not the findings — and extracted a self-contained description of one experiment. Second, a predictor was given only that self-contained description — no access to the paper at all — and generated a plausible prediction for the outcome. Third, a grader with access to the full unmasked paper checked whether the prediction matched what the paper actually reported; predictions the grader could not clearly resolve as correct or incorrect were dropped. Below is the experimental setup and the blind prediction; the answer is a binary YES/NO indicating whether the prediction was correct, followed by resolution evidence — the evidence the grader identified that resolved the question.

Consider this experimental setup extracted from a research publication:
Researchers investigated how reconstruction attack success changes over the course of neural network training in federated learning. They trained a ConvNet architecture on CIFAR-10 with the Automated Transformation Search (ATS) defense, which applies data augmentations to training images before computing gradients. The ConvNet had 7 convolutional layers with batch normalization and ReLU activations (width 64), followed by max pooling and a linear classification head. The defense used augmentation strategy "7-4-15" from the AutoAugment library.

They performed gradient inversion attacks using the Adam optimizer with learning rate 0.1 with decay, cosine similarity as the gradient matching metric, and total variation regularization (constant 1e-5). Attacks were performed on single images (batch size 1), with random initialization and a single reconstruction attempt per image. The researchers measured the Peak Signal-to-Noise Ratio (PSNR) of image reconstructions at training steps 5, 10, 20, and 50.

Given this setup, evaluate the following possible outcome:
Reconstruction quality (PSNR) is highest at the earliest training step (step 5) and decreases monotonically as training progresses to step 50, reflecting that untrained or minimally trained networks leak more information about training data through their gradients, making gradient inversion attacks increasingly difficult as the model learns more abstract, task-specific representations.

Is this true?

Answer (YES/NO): NO